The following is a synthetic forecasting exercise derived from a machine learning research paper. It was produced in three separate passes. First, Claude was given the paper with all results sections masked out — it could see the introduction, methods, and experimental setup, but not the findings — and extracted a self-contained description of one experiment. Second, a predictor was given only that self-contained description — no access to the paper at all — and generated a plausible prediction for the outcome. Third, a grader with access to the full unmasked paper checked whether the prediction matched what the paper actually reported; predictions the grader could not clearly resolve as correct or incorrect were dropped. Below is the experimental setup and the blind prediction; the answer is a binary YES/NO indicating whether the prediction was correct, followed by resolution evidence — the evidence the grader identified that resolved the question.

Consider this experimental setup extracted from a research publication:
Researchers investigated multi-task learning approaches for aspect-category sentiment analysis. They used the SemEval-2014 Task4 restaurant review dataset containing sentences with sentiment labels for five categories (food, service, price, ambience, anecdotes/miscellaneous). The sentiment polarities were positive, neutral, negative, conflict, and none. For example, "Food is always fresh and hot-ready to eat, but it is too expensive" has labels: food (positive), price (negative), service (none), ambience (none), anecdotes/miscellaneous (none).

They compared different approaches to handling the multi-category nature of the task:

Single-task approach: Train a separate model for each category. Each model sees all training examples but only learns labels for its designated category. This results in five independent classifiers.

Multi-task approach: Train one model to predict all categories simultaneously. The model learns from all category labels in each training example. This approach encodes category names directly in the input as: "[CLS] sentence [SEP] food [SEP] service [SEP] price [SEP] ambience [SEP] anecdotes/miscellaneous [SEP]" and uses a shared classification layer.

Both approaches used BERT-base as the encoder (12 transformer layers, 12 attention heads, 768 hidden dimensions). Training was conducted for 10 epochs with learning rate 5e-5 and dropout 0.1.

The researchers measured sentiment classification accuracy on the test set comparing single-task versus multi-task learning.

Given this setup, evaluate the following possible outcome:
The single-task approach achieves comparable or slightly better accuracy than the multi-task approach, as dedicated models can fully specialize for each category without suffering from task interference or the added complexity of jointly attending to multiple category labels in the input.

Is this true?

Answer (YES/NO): NO